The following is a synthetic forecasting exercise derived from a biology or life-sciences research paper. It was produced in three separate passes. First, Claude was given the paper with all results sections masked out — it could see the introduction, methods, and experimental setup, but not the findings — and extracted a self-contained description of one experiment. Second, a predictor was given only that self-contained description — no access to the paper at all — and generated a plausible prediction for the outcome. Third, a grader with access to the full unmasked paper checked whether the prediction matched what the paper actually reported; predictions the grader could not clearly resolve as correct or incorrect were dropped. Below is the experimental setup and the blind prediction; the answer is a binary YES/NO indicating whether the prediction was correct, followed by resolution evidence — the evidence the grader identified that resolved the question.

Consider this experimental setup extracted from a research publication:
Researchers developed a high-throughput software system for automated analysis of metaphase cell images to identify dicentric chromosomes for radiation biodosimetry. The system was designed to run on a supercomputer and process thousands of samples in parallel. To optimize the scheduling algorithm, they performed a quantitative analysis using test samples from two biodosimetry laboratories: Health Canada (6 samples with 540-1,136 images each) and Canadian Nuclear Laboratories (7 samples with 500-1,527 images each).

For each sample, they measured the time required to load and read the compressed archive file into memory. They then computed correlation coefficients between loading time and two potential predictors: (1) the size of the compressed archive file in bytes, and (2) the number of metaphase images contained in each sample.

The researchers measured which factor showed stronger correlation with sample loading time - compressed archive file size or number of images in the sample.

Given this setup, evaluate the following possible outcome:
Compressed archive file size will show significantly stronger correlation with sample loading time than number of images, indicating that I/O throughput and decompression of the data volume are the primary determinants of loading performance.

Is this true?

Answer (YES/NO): YES